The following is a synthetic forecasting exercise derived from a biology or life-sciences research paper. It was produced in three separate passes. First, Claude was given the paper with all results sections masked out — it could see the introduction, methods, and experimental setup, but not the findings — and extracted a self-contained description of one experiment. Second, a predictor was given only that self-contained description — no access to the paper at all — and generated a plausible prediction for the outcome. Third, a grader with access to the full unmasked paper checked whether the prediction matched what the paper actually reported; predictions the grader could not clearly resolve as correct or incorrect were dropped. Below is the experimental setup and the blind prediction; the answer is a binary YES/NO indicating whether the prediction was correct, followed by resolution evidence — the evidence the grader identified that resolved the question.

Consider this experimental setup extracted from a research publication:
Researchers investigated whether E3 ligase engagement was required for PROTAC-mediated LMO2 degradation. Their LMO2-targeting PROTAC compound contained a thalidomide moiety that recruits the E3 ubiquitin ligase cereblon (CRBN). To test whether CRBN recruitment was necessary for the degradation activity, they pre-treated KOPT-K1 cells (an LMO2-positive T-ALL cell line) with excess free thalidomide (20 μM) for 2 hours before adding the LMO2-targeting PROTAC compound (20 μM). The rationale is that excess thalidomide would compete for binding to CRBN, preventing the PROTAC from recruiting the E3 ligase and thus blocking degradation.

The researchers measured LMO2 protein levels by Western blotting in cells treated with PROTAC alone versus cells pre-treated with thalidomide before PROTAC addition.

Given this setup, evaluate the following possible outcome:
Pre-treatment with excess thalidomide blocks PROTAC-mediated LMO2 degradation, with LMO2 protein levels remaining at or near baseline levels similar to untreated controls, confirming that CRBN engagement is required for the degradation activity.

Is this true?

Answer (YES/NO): YES